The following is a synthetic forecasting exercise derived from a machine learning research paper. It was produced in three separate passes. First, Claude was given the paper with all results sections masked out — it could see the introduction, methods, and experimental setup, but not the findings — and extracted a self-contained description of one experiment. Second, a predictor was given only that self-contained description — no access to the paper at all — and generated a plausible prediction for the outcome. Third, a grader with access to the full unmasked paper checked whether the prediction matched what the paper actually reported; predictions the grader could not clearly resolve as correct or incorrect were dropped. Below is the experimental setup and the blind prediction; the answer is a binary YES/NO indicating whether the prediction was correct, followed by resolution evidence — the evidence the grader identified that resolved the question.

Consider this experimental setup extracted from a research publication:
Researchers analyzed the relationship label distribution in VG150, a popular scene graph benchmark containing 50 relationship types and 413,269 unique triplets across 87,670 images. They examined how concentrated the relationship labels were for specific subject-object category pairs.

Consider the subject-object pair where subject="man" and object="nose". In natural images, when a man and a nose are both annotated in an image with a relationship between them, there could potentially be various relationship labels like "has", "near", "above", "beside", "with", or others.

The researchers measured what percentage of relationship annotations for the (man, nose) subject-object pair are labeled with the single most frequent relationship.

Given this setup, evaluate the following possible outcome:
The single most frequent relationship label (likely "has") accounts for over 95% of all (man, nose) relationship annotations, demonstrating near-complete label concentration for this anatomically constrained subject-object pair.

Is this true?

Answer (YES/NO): YES